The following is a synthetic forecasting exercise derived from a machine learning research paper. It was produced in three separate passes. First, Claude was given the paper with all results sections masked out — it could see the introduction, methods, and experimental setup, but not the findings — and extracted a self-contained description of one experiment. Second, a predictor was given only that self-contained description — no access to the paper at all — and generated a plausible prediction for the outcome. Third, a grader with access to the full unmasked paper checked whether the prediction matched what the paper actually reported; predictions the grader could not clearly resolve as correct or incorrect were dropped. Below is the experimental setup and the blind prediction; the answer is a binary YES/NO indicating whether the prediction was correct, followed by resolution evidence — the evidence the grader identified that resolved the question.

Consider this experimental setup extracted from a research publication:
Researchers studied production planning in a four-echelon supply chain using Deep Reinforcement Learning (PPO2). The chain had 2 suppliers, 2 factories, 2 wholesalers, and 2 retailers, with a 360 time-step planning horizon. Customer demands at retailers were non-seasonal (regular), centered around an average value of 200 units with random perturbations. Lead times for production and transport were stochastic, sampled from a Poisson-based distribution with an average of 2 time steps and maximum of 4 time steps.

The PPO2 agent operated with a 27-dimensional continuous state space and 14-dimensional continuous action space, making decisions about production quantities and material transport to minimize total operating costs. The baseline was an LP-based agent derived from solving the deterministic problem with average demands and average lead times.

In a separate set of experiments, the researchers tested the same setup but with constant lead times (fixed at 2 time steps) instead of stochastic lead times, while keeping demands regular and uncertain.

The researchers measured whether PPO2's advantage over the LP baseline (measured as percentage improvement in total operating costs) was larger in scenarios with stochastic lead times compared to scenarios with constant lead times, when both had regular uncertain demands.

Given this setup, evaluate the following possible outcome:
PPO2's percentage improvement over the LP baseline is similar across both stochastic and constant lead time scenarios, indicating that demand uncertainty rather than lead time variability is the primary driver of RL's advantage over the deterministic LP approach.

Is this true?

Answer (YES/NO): NO